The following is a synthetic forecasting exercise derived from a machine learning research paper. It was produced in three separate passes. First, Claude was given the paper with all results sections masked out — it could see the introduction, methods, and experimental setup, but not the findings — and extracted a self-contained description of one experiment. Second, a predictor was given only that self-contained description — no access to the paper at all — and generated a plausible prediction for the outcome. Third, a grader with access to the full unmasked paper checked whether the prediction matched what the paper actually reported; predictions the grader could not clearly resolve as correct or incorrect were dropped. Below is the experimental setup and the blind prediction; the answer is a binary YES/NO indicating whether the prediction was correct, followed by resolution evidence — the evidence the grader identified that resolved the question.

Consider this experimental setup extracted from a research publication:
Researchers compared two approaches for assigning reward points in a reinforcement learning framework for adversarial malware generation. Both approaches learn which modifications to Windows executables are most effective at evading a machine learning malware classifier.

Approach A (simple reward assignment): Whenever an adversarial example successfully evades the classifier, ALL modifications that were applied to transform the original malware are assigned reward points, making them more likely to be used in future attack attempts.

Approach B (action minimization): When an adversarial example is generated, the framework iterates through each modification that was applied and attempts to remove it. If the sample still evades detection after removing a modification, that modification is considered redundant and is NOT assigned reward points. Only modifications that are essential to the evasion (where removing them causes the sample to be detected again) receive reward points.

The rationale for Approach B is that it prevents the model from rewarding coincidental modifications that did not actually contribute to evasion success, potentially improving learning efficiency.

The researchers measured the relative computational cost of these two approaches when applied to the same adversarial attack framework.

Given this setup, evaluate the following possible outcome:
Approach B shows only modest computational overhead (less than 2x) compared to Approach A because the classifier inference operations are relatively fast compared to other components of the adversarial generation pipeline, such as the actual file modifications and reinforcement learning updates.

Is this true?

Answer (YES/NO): NO